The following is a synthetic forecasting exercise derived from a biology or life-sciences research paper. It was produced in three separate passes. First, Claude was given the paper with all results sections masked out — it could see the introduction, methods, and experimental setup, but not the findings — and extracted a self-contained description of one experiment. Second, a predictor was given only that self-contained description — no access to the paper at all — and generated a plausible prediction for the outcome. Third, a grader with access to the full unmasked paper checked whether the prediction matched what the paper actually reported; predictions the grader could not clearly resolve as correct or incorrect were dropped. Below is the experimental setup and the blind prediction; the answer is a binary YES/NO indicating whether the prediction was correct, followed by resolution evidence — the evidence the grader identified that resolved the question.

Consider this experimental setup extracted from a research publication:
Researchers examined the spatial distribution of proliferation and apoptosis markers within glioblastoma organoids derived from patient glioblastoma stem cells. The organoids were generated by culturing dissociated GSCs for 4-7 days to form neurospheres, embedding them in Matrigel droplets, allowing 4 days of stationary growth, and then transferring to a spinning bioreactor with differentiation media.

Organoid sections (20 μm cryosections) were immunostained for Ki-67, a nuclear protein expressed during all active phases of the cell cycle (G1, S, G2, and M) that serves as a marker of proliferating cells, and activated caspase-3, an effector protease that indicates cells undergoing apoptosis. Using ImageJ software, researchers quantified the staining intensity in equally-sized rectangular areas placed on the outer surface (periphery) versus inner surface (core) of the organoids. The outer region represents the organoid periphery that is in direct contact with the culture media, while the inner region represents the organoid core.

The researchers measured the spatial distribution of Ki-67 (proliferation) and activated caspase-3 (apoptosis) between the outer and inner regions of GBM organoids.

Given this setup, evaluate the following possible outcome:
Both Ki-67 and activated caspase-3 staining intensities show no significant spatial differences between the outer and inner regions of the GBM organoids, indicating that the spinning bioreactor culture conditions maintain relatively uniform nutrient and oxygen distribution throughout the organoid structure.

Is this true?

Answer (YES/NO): NO